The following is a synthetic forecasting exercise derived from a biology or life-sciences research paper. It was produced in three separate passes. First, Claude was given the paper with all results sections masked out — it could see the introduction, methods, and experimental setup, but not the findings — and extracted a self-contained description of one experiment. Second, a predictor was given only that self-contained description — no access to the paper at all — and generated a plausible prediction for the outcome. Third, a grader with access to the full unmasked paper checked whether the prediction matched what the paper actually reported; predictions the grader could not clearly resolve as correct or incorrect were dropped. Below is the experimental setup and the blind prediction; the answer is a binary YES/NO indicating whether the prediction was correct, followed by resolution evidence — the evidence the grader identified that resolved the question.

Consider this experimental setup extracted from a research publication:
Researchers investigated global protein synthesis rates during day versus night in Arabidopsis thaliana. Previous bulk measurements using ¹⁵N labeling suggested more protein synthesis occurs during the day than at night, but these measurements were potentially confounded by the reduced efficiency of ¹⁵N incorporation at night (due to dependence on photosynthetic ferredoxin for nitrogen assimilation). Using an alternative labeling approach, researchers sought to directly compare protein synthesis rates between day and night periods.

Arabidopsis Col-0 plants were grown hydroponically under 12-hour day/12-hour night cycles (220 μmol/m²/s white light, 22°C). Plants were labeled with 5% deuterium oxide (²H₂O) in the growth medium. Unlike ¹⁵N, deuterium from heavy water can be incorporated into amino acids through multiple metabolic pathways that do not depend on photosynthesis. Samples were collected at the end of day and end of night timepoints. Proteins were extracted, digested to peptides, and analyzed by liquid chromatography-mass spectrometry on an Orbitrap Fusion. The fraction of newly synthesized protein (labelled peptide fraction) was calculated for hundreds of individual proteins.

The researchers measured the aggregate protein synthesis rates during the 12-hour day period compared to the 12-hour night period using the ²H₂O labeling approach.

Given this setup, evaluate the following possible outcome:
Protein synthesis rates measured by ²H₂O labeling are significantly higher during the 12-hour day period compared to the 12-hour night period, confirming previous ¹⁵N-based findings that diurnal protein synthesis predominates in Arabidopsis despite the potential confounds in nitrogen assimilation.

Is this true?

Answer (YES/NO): NO